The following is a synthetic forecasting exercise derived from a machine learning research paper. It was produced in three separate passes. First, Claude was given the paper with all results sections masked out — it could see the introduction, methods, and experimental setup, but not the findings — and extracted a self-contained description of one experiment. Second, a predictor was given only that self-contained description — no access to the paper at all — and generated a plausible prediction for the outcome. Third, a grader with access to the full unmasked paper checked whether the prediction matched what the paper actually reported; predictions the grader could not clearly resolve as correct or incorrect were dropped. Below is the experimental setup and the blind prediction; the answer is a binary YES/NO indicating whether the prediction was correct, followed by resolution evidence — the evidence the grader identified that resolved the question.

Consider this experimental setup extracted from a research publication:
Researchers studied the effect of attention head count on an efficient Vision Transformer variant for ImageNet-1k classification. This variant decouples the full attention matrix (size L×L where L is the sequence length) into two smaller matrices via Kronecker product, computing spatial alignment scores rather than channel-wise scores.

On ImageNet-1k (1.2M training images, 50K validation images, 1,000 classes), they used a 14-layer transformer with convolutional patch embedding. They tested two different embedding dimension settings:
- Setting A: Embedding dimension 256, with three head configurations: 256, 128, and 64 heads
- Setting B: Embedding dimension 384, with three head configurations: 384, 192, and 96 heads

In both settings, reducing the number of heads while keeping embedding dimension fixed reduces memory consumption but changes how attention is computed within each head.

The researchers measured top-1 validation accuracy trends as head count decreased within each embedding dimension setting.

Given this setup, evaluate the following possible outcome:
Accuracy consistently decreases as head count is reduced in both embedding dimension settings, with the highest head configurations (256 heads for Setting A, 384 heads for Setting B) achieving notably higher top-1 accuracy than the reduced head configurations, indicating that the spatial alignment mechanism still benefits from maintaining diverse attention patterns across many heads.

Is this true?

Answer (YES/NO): NO